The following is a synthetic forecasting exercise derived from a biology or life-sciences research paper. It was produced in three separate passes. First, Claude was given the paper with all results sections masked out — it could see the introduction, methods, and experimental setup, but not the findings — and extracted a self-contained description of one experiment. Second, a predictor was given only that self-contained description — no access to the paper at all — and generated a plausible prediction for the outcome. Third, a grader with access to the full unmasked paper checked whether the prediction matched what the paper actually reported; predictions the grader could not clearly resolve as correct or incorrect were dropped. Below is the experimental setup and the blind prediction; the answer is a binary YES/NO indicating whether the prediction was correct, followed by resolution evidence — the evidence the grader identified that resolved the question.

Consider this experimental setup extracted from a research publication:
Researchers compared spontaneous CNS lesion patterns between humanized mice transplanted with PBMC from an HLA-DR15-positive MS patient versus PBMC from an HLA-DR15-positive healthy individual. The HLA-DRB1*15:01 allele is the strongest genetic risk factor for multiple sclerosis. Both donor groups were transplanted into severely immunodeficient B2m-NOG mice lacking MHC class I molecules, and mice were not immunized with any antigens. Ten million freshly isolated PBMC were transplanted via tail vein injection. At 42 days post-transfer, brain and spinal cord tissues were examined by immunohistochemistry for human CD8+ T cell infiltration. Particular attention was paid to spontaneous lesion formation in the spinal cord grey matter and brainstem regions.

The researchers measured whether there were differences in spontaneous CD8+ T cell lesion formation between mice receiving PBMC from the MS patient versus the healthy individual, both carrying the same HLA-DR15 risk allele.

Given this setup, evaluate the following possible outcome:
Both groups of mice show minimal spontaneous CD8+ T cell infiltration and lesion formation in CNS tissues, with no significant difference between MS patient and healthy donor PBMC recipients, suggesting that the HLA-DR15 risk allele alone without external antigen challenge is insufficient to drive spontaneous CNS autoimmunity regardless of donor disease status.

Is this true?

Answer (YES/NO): NO